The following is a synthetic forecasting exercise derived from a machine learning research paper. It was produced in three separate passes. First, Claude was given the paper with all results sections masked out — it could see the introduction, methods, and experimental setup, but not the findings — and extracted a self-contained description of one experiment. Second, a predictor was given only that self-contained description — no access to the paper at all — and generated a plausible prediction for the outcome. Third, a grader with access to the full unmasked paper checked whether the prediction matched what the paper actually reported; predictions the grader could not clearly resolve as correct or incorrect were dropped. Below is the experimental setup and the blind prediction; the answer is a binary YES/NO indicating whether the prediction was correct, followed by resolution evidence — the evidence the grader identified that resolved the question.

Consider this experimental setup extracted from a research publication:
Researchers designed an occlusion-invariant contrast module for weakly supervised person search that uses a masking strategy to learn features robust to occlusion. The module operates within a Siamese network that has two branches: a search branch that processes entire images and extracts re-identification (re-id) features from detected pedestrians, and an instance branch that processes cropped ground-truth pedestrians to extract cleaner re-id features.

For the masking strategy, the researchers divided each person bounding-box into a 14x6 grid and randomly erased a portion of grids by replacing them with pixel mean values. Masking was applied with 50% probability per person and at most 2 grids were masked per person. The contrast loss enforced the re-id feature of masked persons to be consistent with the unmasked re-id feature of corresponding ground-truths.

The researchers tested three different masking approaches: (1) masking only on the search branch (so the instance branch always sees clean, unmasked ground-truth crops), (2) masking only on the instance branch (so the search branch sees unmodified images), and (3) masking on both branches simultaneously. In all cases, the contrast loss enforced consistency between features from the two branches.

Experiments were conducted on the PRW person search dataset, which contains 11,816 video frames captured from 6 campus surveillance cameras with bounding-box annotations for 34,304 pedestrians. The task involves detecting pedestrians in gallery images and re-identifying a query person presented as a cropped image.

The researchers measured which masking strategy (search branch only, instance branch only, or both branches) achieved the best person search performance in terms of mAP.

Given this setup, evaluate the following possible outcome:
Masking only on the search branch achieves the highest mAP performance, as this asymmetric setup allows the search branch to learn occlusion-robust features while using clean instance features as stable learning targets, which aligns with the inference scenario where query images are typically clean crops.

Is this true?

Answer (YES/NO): YES